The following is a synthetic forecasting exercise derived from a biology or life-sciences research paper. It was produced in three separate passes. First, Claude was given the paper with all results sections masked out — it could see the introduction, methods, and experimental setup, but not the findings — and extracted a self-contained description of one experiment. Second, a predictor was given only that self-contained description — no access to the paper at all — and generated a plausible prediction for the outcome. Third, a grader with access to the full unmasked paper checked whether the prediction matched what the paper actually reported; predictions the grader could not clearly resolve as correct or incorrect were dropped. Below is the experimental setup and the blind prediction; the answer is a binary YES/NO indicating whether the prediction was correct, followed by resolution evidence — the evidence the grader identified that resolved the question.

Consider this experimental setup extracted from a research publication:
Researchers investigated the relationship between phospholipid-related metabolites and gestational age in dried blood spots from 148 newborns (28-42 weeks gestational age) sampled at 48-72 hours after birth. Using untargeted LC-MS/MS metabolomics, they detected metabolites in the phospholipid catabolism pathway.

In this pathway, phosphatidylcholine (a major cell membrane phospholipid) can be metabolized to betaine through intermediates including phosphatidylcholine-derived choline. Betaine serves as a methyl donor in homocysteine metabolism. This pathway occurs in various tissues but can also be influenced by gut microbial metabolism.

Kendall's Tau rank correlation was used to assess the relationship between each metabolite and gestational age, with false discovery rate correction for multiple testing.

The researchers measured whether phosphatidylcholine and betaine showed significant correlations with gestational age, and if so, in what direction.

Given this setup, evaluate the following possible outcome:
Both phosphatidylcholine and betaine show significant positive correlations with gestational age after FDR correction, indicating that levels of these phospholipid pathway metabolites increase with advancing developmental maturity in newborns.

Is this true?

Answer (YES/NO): NO